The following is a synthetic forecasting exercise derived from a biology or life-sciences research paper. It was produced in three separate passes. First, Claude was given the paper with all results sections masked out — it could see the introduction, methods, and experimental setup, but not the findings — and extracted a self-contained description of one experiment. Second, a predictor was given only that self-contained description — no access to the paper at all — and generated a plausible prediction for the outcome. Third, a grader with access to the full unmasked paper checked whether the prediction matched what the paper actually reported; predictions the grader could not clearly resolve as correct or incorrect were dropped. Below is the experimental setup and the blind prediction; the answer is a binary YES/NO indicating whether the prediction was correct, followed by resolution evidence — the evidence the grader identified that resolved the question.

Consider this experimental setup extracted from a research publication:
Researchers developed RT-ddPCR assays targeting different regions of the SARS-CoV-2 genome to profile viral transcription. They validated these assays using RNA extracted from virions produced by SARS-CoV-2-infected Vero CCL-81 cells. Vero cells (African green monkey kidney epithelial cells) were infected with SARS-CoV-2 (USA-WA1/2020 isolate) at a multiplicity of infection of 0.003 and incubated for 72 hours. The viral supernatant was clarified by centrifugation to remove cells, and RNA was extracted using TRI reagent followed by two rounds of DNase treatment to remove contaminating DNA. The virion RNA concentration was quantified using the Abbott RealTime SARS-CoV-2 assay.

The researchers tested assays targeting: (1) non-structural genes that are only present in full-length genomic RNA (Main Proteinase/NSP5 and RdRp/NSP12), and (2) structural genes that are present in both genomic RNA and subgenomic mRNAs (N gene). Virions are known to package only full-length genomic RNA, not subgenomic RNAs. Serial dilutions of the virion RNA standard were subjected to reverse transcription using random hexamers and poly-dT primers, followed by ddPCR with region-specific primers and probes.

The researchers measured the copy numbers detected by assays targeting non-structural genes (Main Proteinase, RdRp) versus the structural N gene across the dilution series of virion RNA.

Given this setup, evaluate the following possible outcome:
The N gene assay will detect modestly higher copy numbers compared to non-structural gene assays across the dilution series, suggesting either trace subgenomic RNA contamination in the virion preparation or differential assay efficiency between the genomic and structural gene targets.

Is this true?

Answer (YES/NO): YES